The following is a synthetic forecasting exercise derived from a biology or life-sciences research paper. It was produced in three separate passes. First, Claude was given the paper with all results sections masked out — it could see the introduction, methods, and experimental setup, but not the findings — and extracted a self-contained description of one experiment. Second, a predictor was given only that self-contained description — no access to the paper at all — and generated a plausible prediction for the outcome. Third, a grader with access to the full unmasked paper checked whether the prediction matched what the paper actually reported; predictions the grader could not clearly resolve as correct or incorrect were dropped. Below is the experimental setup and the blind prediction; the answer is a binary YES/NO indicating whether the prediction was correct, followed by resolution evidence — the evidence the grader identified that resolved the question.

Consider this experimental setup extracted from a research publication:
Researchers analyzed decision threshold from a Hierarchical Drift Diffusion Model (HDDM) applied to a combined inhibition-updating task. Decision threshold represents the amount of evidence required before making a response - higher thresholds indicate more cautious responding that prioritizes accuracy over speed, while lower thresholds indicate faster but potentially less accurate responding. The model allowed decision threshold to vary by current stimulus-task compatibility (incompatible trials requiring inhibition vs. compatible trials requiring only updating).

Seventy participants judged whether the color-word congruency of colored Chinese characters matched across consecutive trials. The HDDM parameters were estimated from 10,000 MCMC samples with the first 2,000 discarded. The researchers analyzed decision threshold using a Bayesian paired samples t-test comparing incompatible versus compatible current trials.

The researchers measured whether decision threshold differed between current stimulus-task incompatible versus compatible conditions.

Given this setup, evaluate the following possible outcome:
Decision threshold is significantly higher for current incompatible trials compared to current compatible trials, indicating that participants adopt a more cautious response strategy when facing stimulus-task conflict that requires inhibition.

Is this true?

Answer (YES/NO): NO